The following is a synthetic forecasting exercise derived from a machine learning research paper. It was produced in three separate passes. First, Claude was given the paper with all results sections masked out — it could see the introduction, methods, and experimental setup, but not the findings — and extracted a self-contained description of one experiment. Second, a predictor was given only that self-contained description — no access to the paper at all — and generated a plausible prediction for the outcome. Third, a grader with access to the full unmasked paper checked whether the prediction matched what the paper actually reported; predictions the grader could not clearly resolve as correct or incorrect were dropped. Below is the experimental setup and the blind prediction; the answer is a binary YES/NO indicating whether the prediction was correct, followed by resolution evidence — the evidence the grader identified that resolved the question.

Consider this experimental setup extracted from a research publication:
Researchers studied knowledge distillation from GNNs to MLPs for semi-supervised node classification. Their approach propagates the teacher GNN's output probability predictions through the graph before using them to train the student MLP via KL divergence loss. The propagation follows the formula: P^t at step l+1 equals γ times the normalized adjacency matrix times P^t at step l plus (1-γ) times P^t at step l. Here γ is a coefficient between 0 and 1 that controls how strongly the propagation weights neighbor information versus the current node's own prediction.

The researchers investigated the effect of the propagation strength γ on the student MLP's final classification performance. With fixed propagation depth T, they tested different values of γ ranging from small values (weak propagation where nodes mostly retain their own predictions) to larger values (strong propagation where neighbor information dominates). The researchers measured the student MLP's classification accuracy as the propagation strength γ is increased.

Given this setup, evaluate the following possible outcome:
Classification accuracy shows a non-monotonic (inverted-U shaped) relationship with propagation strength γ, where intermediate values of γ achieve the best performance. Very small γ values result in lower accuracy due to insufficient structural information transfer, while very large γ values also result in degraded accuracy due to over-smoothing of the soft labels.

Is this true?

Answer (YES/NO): NO